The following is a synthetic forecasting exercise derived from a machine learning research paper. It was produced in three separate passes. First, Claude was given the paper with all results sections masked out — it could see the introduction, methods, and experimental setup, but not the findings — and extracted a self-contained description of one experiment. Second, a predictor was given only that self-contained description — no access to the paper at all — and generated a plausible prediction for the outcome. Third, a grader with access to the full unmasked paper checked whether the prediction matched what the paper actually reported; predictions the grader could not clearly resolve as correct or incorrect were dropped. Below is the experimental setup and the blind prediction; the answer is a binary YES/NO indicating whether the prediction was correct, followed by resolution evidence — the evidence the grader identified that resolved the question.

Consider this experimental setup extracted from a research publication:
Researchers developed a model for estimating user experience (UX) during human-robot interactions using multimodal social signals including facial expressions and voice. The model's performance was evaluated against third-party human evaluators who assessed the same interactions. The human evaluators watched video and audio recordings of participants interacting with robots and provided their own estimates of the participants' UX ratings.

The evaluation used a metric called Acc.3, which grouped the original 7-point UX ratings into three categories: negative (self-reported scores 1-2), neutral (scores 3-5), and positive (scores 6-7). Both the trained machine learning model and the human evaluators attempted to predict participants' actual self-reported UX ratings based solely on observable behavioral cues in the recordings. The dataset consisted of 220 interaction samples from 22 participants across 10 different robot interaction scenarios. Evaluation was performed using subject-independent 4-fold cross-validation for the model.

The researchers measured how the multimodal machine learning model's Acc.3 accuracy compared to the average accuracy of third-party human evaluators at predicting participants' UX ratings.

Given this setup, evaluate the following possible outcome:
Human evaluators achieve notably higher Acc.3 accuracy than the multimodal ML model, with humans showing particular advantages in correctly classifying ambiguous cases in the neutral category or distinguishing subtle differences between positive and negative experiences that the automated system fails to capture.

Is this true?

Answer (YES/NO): NO